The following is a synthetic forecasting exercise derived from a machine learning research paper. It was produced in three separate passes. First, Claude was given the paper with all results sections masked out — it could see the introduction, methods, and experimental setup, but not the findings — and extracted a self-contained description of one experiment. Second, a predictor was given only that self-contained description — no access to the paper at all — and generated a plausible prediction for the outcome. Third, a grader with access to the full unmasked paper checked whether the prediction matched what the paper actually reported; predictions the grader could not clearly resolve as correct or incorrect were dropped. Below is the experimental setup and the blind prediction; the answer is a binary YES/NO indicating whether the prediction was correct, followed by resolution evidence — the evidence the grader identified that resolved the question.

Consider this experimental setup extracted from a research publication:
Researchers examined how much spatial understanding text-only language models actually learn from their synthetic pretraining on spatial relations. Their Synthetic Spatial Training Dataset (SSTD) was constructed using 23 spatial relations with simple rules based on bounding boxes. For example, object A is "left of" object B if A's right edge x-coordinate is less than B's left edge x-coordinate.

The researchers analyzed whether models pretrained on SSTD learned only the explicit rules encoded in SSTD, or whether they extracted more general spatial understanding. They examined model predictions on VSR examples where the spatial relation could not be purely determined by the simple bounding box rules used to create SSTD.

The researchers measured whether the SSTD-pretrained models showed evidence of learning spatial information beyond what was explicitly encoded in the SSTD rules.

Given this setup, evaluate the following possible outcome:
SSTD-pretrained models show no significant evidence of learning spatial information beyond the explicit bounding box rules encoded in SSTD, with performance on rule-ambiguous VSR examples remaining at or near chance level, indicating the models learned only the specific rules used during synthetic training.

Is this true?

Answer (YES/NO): NO